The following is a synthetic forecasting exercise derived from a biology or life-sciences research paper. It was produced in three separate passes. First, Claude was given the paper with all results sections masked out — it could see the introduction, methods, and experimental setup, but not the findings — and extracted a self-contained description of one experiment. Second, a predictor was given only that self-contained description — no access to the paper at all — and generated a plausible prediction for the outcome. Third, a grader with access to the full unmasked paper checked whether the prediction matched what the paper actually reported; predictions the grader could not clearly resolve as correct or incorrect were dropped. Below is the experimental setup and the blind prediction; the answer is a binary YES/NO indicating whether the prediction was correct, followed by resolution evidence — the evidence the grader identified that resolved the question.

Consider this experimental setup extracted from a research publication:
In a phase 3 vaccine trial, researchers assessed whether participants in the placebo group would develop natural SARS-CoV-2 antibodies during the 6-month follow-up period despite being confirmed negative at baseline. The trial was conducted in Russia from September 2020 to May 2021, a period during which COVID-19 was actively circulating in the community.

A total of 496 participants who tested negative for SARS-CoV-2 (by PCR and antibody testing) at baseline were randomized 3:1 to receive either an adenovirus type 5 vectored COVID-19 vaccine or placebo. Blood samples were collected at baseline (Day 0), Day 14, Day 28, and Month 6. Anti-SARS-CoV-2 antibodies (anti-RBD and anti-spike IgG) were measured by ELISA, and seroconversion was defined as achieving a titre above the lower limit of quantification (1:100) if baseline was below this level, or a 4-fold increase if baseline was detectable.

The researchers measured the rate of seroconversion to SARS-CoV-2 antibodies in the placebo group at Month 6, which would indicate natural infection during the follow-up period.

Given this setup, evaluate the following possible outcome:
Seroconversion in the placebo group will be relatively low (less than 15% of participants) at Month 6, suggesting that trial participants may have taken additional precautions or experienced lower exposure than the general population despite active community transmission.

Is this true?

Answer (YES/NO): NO